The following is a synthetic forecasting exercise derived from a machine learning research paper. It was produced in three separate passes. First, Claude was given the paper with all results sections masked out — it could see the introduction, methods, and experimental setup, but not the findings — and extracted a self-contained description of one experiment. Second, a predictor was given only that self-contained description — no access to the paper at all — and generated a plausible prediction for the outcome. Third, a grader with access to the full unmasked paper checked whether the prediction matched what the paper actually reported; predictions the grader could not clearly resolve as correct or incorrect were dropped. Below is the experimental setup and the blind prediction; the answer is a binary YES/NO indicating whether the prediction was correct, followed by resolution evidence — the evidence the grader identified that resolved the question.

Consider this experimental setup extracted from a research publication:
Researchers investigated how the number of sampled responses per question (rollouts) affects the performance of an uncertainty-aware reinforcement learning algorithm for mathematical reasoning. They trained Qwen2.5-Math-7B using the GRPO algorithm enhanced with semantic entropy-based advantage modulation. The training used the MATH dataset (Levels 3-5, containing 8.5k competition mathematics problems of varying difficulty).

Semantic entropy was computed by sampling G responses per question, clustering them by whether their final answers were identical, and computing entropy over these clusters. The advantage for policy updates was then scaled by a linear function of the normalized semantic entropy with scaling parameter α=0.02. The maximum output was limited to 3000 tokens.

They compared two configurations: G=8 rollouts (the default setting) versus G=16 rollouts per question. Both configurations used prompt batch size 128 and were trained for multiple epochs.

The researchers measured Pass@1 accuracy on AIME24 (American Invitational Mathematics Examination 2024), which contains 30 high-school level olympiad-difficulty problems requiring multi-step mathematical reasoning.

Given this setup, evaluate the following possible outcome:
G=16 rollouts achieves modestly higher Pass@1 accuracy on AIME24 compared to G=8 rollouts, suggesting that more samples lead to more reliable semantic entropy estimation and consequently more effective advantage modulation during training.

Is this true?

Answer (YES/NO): NO